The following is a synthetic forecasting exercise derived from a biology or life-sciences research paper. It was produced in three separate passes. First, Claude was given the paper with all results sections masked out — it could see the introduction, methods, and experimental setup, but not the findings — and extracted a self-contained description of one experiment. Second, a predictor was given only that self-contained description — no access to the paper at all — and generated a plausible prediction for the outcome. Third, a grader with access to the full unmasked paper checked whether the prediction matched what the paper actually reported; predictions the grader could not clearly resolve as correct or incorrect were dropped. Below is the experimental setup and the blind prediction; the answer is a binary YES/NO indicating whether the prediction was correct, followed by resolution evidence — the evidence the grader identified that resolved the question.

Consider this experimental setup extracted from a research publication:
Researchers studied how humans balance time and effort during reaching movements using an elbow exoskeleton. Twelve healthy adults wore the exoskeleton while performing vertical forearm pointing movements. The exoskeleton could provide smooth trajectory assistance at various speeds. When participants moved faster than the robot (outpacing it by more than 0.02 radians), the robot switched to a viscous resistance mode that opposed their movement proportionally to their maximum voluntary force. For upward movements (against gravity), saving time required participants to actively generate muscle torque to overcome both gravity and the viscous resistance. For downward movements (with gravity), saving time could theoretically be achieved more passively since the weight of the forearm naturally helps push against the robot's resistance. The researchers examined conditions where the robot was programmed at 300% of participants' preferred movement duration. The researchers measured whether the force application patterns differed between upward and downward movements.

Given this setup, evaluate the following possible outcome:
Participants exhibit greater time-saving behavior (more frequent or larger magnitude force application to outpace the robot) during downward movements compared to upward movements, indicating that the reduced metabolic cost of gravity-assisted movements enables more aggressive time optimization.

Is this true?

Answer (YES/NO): NO